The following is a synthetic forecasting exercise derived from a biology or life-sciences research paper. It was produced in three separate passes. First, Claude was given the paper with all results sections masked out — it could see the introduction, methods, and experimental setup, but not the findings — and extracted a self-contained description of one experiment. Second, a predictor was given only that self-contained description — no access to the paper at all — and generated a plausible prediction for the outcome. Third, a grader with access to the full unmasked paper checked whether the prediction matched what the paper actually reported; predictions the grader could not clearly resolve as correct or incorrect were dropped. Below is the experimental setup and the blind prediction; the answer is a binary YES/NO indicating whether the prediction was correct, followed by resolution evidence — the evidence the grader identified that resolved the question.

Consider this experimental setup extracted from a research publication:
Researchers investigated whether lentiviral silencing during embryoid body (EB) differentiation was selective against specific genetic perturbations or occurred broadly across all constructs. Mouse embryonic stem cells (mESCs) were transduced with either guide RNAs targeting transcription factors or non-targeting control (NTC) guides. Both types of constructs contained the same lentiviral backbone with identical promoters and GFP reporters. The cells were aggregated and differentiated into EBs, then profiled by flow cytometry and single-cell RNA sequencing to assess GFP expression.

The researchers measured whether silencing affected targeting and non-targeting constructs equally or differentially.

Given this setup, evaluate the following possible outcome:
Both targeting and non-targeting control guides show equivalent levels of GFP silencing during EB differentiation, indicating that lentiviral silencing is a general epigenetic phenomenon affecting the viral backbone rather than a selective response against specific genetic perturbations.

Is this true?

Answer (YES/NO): YES